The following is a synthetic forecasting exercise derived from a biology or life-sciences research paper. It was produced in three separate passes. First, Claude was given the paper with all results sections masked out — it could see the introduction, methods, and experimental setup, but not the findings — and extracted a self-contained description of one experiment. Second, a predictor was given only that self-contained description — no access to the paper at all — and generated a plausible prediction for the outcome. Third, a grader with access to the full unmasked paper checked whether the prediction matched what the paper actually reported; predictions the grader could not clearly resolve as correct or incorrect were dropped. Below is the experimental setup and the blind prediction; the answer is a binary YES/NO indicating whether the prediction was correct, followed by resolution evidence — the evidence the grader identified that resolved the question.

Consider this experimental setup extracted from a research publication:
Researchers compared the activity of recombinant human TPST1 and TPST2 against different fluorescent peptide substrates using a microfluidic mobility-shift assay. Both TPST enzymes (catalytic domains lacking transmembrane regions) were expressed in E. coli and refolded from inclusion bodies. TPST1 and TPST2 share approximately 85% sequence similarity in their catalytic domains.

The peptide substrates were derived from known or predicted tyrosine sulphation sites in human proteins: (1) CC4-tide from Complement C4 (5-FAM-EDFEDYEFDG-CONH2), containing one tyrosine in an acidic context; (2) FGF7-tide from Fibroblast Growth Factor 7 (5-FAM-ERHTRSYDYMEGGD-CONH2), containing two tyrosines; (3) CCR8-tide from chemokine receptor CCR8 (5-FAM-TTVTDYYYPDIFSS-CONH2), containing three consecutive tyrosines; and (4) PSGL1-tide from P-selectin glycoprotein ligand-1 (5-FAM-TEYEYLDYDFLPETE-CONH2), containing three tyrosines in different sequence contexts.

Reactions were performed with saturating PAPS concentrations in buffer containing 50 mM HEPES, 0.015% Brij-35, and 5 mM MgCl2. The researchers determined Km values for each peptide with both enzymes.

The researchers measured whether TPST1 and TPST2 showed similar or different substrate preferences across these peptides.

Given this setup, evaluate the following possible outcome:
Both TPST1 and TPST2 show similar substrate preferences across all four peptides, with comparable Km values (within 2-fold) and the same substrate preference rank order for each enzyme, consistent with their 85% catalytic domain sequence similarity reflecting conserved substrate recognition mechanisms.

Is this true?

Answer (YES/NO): NO